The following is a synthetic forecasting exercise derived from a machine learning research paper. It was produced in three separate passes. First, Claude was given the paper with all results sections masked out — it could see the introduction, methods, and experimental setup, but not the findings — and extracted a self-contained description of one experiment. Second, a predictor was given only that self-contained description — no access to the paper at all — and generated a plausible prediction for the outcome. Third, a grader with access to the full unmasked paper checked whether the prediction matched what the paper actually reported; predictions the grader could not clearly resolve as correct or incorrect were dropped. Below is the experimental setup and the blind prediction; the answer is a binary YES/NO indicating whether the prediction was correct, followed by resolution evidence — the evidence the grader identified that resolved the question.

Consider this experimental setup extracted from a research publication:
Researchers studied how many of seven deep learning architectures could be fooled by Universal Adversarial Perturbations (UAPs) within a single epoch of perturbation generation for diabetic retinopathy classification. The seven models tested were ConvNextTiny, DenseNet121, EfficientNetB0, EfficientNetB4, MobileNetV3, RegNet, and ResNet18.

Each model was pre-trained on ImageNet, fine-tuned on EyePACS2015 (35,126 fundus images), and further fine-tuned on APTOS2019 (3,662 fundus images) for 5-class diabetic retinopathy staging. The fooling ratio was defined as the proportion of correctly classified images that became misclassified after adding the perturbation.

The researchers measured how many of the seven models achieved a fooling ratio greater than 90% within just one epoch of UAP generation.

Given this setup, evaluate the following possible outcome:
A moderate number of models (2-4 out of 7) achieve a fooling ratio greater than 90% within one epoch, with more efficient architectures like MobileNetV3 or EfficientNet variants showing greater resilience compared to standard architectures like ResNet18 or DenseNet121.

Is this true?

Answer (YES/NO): NO